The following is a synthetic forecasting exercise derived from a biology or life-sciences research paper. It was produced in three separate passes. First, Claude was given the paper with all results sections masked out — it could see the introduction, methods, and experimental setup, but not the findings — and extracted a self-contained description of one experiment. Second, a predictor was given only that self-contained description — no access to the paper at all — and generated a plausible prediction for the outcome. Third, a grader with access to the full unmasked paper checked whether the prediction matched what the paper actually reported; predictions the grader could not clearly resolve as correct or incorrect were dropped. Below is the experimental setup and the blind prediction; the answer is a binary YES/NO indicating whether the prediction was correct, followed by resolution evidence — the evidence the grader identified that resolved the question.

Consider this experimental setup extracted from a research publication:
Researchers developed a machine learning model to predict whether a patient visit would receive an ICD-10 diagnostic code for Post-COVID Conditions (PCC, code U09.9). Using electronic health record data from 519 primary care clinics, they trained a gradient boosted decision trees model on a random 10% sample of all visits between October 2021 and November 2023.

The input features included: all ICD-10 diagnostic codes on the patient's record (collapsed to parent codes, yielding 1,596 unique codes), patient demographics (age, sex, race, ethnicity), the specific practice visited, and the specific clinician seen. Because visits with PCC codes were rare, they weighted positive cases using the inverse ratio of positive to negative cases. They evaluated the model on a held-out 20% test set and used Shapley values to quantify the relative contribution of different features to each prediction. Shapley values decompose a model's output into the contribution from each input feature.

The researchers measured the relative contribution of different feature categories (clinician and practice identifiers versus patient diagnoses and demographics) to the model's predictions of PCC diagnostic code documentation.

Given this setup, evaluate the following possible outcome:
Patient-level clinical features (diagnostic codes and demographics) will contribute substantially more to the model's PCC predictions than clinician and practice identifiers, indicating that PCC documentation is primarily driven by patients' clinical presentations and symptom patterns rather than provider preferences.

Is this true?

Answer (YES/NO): NO